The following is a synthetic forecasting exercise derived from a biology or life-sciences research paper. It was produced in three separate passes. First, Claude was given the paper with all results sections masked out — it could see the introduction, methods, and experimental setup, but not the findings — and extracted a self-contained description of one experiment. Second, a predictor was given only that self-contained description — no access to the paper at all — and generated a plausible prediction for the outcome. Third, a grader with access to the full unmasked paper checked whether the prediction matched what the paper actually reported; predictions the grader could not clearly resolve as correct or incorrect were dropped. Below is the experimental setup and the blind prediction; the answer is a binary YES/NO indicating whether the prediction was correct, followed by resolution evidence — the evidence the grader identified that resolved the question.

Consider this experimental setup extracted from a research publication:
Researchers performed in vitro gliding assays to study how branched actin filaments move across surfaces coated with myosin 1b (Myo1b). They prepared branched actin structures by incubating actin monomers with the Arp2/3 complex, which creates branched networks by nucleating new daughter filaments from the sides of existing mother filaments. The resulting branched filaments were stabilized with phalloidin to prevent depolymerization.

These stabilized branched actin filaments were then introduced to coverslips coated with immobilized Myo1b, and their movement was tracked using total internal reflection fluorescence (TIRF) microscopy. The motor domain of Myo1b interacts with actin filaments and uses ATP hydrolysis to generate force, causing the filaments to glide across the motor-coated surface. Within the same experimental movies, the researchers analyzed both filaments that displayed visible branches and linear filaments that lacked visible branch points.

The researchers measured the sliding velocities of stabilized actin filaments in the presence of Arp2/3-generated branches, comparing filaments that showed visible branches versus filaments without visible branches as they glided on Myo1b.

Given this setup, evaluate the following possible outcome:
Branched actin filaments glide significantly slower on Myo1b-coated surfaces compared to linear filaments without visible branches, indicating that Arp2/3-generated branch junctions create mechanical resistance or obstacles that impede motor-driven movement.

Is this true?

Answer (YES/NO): YES